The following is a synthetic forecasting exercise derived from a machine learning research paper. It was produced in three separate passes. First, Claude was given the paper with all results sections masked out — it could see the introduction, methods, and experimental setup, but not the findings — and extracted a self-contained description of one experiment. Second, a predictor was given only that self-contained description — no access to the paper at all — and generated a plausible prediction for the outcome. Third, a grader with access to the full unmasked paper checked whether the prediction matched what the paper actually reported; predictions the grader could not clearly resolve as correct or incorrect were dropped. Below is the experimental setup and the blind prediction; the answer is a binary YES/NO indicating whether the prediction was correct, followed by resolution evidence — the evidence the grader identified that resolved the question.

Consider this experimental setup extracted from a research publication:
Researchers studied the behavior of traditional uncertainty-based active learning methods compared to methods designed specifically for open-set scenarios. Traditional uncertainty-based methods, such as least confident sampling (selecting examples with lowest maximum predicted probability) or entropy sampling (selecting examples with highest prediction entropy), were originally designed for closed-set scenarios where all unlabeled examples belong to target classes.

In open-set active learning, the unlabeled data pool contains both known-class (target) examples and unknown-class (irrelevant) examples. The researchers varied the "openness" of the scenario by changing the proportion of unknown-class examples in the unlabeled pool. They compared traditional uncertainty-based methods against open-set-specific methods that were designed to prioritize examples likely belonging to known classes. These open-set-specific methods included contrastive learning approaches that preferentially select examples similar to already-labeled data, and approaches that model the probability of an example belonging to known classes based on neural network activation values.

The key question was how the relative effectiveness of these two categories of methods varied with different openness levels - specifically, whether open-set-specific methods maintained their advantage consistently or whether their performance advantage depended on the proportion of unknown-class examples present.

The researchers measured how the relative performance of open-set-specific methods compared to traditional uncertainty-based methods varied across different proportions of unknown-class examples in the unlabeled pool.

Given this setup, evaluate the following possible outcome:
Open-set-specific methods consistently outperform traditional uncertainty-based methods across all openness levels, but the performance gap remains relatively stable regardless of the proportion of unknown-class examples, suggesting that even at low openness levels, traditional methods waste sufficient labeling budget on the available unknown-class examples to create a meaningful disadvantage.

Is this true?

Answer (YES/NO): NO